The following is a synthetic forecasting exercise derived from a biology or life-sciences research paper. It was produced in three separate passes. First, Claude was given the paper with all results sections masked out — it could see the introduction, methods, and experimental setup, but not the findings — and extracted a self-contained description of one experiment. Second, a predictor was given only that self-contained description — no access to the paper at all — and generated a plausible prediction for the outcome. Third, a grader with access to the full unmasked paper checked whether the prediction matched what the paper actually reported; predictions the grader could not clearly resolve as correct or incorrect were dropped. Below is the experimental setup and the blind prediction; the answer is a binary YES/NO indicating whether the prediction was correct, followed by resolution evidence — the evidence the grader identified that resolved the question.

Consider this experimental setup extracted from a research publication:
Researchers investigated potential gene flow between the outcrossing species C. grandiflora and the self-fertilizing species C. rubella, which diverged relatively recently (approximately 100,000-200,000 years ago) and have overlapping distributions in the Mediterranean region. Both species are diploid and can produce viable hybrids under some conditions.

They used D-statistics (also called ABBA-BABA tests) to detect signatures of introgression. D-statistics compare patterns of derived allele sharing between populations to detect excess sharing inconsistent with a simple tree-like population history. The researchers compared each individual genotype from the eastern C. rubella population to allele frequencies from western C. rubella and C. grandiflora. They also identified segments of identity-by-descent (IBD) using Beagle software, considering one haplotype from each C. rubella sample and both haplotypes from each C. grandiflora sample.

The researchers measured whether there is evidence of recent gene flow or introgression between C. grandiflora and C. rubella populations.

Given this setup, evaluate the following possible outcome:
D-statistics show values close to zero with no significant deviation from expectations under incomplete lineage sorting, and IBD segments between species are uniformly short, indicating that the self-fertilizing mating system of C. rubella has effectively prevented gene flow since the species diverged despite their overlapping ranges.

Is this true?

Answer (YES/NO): NO